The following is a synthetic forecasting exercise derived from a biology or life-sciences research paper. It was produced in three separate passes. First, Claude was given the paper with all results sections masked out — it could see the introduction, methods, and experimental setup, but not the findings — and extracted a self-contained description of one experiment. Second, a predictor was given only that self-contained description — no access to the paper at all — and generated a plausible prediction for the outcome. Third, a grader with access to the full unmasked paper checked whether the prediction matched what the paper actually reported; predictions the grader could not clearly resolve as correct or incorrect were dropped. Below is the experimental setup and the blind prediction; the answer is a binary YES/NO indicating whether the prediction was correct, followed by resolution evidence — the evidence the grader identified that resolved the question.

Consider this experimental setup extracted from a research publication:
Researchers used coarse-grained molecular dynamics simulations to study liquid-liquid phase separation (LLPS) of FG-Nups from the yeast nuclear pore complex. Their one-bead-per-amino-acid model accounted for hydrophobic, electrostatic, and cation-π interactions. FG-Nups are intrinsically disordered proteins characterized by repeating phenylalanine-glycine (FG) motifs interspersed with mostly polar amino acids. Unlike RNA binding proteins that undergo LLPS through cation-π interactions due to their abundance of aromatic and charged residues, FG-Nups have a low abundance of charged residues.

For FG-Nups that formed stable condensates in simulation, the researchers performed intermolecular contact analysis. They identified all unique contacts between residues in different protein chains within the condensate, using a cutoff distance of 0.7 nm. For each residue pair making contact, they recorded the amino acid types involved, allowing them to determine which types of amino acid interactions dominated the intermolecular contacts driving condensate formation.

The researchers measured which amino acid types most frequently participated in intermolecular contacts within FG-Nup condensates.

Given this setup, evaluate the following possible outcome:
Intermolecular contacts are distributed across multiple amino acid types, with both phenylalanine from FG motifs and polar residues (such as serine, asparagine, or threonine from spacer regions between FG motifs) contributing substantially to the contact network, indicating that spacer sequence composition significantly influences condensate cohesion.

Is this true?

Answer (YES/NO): NO